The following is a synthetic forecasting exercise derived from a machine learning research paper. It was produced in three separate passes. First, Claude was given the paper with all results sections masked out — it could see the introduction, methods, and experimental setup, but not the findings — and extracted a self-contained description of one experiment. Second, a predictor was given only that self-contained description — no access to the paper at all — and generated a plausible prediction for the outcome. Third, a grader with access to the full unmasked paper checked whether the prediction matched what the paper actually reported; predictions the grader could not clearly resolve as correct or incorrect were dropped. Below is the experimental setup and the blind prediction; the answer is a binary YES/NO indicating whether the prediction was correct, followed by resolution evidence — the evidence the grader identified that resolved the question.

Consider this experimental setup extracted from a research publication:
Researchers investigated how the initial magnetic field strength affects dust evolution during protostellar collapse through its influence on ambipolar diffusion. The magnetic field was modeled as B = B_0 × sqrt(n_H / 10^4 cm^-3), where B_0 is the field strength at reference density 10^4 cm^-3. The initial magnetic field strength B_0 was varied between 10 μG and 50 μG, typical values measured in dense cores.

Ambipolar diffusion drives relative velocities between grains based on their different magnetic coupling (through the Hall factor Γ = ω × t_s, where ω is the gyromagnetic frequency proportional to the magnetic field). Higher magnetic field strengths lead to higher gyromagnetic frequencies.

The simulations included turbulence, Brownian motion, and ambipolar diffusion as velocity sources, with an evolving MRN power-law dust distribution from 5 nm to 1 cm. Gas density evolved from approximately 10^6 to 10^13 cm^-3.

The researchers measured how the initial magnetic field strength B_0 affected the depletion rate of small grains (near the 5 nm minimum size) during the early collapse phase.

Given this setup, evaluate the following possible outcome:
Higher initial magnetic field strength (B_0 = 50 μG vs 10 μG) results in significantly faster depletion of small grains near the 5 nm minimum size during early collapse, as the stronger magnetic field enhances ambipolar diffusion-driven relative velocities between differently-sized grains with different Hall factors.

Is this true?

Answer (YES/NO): YES